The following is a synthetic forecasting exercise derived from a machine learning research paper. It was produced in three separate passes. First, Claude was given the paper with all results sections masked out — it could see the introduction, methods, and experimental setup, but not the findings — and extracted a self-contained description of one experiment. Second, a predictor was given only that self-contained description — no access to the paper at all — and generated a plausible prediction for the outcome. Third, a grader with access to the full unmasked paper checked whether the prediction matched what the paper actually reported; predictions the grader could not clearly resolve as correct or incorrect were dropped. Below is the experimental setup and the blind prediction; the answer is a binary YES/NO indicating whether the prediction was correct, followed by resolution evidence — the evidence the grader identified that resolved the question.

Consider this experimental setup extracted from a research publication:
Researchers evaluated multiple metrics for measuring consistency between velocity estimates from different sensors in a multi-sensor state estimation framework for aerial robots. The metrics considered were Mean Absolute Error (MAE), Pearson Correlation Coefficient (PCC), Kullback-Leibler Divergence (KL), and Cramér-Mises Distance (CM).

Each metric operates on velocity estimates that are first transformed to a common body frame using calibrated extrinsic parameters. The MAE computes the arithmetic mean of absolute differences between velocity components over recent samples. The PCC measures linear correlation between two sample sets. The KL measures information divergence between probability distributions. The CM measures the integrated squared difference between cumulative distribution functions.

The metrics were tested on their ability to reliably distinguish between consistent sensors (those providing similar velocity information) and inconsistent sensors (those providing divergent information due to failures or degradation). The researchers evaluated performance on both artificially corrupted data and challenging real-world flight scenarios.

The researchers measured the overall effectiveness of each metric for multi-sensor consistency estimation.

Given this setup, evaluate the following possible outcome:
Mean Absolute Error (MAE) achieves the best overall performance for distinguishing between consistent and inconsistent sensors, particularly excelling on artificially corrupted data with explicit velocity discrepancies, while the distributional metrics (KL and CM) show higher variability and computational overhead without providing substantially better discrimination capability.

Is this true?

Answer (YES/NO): NO